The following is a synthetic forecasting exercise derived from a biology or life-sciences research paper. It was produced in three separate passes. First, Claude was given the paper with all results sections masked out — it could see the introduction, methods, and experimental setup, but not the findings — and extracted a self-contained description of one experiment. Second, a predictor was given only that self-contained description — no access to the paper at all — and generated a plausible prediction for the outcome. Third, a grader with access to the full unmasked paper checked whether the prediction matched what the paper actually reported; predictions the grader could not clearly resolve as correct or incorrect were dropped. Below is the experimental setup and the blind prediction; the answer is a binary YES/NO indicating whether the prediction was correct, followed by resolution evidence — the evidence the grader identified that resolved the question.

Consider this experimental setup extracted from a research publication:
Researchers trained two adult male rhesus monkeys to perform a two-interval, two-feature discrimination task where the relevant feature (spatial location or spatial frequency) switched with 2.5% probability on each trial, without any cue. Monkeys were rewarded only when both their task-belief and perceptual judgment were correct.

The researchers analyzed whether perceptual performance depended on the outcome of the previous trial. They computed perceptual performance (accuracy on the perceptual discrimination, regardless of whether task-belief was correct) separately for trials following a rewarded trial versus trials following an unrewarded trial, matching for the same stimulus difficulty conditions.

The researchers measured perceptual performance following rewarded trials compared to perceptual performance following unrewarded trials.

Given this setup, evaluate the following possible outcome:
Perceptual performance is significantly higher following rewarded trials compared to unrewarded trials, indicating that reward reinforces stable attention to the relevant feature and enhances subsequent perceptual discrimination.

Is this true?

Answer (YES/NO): YES